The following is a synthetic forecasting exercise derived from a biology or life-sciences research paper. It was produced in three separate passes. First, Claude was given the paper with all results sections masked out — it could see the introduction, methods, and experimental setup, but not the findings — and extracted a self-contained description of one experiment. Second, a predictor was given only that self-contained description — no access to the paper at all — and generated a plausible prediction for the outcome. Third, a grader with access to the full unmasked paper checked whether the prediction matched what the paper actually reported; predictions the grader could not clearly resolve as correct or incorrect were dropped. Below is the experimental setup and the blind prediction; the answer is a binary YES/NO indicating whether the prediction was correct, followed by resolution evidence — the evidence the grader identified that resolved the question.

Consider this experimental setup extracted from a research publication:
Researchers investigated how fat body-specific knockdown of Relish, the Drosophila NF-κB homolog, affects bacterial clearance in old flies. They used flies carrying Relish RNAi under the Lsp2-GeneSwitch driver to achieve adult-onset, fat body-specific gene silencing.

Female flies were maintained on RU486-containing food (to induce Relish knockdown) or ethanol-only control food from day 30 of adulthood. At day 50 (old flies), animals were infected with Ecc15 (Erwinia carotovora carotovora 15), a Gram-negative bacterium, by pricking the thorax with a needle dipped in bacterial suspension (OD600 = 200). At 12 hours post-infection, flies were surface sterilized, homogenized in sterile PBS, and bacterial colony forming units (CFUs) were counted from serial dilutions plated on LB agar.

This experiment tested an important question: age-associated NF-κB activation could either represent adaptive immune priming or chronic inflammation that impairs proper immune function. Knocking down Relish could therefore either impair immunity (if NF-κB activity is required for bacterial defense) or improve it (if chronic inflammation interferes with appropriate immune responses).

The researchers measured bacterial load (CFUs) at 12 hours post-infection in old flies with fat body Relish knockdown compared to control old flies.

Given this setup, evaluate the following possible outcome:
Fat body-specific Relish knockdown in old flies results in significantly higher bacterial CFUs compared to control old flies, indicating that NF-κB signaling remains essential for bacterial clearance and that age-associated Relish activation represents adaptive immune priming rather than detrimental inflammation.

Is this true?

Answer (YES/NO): NO